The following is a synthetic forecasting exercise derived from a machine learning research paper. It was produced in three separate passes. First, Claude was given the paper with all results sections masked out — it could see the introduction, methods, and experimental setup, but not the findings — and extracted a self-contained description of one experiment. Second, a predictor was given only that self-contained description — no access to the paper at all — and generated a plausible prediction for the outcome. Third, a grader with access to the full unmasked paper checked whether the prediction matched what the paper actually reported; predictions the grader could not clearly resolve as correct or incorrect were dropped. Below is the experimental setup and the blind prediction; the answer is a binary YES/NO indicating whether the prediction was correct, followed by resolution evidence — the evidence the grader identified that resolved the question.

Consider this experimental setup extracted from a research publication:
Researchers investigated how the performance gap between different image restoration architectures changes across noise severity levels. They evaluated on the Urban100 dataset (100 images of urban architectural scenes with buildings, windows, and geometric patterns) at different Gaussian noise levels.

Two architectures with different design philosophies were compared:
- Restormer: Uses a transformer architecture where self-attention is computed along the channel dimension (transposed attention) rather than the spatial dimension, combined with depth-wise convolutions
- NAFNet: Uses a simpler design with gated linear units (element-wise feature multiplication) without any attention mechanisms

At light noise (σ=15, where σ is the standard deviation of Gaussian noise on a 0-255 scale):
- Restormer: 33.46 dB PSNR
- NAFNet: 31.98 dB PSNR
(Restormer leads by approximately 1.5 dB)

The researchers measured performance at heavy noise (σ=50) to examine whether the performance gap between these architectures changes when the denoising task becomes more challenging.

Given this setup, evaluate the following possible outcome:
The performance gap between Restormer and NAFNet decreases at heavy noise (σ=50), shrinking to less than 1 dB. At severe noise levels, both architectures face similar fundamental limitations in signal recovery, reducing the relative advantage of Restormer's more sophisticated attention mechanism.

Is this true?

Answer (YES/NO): NO